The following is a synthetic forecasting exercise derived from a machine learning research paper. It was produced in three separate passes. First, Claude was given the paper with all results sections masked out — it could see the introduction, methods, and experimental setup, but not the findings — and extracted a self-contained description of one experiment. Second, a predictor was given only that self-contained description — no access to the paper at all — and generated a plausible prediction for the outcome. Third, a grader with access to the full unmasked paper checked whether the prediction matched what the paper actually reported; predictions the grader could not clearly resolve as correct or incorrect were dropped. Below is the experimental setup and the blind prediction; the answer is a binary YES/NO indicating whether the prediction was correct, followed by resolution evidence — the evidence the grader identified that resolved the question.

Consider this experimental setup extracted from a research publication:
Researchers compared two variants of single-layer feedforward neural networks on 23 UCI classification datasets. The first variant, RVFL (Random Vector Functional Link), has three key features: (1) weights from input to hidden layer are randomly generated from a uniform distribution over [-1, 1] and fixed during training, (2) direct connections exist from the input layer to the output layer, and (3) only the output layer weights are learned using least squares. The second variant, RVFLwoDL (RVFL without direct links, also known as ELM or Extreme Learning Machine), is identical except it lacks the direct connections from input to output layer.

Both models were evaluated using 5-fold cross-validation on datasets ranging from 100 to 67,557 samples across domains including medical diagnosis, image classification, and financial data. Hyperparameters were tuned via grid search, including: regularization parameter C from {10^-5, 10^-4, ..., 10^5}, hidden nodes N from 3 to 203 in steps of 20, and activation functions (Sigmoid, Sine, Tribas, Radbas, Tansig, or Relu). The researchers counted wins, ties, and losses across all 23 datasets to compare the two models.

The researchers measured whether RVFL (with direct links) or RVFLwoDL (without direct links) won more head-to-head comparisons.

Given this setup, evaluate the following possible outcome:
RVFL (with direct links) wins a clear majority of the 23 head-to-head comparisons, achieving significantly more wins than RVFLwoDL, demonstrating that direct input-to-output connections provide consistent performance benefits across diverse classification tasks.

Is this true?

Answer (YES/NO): NO